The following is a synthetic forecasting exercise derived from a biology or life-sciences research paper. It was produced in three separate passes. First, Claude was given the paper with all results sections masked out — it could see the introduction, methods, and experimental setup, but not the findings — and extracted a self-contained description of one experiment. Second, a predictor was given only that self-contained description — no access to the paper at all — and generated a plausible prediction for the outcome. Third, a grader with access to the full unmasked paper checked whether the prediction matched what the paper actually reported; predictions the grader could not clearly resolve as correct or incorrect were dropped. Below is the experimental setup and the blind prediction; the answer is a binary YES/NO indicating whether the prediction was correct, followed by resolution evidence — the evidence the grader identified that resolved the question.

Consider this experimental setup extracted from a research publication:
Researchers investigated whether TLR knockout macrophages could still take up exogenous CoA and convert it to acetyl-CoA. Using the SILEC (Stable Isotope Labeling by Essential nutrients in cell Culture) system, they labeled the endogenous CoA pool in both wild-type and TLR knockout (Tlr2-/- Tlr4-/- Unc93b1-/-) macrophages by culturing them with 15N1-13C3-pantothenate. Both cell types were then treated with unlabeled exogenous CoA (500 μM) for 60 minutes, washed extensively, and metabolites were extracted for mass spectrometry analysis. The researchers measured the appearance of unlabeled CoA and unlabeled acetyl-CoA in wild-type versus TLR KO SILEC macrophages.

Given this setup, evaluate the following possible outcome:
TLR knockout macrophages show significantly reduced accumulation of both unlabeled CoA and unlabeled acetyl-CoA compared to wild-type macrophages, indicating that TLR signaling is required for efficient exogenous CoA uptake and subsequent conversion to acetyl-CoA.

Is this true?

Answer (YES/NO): NO